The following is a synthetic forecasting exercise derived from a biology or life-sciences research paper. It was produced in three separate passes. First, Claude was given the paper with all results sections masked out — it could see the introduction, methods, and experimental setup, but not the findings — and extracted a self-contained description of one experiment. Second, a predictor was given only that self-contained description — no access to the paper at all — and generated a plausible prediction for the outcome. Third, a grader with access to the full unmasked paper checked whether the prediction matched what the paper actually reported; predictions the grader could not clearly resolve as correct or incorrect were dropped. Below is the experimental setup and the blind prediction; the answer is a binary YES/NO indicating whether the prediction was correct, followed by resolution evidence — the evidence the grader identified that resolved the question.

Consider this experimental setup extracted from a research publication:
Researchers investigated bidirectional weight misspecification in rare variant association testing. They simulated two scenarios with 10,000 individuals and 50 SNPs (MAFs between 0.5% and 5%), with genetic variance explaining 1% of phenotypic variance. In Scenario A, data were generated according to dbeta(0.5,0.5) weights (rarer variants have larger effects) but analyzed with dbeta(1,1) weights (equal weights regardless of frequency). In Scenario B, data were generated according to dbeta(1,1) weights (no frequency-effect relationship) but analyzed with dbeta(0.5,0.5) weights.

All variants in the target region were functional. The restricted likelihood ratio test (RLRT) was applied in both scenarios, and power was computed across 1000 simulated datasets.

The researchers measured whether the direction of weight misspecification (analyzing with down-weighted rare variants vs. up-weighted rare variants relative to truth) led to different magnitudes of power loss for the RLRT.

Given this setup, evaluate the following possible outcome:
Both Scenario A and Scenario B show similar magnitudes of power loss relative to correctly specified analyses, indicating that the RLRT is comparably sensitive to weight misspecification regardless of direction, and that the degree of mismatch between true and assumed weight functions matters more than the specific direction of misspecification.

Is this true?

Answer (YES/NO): NO